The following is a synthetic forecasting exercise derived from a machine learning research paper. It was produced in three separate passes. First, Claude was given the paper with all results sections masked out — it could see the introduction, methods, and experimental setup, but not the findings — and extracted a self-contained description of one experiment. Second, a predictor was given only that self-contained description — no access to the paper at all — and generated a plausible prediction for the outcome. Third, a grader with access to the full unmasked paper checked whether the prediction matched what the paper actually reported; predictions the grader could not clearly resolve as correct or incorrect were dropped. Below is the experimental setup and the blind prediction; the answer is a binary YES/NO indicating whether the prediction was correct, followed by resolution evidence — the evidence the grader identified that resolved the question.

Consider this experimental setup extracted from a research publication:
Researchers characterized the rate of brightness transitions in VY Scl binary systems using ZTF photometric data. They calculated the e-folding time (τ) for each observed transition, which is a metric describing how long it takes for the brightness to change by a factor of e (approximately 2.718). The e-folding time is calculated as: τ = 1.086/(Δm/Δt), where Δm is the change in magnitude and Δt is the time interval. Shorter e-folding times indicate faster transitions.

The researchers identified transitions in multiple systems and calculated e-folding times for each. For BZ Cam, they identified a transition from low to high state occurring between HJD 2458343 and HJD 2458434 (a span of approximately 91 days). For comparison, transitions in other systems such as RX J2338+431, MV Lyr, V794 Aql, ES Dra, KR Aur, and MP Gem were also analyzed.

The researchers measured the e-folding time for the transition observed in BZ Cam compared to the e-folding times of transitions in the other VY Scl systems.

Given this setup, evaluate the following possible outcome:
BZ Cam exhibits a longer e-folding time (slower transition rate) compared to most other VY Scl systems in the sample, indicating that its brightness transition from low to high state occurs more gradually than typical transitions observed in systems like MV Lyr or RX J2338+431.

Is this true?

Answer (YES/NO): YES